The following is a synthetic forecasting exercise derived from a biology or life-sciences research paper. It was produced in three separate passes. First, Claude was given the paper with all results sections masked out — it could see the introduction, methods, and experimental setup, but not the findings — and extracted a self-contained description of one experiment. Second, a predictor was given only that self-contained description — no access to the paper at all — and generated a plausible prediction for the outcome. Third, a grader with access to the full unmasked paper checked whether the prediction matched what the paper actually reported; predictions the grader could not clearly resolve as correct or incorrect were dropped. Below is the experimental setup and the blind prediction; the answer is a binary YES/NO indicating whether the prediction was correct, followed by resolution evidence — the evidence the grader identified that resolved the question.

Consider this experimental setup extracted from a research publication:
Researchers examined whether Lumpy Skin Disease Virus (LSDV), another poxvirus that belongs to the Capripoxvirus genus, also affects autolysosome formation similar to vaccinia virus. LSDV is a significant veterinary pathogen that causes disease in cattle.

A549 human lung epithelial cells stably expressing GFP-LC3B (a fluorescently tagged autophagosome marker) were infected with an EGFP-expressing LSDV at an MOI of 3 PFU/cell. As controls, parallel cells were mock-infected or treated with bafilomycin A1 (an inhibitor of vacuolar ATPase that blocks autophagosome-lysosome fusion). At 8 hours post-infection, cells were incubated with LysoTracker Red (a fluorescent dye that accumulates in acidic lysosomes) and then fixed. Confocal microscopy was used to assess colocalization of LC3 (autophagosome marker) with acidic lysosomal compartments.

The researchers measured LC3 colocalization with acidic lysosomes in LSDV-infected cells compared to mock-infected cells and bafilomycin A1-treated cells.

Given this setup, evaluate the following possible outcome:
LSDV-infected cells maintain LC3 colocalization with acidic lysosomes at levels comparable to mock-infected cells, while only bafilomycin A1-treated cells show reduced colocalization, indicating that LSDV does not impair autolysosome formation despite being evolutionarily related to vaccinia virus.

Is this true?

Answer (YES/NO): NO